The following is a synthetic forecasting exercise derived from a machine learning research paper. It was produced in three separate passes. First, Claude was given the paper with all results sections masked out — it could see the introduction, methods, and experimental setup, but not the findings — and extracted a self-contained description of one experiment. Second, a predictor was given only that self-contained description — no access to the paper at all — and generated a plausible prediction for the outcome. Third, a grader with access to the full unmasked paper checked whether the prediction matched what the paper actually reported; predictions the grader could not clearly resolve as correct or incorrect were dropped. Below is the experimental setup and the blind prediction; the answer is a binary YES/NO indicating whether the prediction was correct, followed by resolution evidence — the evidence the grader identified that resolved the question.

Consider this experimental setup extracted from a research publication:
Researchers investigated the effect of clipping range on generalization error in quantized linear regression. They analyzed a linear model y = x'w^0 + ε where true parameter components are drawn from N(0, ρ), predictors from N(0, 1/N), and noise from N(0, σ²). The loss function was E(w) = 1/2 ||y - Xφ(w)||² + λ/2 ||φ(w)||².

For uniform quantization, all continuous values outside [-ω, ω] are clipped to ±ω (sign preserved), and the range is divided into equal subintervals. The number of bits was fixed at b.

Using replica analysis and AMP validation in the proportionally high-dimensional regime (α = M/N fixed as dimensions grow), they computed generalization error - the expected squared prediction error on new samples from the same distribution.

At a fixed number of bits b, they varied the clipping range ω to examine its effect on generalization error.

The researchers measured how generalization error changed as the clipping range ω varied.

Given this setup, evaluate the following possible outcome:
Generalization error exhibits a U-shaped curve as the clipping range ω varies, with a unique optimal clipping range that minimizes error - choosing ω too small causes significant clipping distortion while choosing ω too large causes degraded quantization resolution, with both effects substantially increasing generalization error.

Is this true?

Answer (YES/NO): YES